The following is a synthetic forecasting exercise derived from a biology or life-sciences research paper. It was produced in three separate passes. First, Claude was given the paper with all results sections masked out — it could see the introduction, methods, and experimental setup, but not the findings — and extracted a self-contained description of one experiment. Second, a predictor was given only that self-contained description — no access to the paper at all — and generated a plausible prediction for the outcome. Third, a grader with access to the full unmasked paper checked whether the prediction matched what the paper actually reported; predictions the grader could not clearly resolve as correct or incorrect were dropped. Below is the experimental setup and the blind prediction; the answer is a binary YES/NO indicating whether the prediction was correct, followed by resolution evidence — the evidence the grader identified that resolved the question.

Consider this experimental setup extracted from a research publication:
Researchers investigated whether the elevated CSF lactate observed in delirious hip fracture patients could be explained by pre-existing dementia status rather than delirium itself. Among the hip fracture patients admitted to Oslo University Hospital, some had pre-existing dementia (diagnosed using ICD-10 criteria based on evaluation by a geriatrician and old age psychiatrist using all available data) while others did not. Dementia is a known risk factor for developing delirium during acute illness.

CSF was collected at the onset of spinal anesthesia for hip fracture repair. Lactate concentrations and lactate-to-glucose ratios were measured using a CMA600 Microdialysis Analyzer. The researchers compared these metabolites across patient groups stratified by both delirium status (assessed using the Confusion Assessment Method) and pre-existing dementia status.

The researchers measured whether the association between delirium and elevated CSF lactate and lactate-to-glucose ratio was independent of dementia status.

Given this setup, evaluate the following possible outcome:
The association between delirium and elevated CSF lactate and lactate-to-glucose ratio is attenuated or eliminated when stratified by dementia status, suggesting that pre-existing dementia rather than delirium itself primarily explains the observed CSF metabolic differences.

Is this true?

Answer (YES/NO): NO